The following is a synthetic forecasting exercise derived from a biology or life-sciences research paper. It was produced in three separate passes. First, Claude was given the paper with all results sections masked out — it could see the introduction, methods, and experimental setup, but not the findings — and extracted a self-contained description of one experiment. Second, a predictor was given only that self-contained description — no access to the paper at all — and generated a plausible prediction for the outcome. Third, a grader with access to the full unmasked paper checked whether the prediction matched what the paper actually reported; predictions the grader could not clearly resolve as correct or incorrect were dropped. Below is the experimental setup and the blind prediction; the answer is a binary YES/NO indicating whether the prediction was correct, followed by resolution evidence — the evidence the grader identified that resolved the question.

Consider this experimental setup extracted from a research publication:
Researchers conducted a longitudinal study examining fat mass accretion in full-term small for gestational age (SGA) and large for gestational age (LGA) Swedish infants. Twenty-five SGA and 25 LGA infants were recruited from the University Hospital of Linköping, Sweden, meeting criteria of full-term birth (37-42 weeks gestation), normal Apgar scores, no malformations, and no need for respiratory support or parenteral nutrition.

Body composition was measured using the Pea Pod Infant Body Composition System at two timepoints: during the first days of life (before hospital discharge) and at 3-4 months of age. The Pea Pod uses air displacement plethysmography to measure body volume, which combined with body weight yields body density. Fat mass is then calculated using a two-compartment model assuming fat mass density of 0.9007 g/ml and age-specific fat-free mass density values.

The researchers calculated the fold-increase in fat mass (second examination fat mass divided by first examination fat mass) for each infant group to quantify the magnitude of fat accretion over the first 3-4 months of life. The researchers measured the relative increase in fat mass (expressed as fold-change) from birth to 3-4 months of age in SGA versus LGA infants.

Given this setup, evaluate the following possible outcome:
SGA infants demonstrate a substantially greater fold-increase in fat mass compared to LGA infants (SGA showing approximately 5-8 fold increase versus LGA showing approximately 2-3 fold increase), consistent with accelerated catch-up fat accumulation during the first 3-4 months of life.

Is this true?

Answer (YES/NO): NO